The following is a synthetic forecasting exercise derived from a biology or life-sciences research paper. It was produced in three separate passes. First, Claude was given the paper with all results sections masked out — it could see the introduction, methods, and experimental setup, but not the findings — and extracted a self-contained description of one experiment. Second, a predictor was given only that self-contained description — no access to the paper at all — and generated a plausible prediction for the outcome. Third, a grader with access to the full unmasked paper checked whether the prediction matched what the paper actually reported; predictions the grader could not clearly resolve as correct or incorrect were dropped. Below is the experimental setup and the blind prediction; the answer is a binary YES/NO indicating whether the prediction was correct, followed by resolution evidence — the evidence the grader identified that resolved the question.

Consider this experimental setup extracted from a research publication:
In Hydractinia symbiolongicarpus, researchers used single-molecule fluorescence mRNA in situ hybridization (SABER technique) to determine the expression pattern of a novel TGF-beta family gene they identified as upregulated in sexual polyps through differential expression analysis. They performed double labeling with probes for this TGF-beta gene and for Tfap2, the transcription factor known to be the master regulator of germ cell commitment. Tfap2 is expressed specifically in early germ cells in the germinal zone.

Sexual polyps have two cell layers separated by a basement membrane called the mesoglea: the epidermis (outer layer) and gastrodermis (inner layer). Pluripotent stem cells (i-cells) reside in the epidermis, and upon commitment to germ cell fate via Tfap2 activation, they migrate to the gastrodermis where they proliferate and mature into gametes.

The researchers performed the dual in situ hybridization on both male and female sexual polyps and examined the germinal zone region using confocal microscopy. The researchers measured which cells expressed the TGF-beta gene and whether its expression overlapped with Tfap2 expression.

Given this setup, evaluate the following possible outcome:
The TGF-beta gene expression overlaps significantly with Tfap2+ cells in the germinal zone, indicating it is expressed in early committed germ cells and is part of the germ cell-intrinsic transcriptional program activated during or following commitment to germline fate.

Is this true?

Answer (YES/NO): YES